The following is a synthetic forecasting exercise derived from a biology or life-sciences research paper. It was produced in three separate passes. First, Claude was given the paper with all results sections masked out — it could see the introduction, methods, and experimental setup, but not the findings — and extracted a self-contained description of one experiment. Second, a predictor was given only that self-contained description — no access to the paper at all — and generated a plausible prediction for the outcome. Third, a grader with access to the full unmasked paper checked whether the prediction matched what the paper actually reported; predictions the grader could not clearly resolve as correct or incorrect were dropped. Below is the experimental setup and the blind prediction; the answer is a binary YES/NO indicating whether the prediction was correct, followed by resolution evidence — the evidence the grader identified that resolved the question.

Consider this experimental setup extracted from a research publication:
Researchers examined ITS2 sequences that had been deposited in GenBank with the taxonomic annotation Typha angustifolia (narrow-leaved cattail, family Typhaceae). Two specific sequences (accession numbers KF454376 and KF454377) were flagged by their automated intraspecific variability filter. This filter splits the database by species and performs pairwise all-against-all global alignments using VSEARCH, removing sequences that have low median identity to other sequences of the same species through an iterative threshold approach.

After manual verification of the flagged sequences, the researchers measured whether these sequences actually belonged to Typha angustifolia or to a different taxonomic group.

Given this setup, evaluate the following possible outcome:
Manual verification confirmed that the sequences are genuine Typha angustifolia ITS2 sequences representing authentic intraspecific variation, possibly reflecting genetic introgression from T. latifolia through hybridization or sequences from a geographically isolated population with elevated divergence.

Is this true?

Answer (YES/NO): NO